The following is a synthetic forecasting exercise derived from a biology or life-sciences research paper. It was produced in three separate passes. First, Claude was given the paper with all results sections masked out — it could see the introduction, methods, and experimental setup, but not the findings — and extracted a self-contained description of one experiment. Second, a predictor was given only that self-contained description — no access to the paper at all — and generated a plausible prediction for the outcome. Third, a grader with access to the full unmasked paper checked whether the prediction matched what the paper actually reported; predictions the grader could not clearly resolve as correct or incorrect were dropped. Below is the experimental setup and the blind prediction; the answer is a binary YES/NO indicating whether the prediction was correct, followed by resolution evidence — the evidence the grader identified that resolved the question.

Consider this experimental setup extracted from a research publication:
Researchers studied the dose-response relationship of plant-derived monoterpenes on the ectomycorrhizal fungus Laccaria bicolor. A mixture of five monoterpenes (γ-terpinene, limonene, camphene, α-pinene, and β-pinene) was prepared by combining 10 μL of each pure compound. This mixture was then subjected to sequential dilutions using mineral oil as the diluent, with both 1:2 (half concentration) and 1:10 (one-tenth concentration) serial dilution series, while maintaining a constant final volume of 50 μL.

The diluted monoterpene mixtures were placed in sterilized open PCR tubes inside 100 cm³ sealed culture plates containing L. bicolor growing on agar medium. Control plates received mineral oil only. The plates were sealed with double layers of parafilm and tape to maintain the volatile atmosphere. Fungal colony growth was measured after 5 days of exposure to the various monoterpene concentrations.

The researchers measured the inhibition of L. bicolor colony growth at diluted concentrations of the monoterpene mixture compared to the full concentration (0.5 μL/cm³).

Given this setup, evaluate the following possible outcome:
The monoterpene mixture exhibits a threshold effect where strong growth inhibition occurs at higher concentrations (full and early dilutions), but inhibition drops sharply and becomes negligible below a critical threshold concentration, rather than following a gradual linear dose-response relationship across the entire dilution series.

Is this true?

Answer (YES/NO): NO